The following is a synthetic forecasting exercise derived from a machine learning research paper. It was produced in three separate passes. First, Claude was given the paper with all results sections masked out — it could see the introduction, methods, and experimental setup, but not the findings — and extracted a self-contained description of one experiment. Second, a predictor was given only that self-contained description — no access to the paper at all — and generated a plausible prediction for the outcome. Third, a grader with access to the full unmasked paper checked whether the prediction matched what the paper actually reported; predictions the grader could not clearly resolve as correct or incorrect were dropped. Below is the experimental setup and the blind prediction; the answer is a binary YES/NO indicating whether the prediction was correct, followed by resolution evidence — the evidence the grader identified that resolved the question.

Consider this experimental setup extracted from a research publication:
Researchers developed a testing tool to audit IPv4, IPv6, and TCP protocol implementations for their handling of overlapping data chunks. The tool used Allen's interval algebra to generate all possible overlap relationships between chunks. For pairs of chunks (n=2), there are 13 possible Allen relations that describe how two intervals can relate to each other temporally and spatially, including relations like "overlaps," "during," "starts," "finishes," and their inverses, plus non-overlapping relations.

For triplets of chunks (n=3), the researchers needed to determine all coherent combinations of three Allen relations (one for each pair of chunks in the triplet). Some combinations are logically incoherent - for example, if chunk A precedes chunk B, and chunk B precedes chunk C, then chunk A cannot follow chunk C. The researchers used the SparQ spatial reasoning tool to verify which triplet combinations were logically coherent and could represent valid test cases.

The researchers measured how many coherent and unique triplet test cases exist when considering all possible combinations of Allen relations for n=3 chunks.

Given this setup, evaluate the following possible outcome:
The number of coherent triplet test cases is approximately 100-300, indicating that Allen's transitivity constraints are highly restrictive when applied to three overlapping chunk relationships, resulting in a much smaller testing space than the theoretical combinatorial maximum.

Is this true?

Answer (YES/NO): NO